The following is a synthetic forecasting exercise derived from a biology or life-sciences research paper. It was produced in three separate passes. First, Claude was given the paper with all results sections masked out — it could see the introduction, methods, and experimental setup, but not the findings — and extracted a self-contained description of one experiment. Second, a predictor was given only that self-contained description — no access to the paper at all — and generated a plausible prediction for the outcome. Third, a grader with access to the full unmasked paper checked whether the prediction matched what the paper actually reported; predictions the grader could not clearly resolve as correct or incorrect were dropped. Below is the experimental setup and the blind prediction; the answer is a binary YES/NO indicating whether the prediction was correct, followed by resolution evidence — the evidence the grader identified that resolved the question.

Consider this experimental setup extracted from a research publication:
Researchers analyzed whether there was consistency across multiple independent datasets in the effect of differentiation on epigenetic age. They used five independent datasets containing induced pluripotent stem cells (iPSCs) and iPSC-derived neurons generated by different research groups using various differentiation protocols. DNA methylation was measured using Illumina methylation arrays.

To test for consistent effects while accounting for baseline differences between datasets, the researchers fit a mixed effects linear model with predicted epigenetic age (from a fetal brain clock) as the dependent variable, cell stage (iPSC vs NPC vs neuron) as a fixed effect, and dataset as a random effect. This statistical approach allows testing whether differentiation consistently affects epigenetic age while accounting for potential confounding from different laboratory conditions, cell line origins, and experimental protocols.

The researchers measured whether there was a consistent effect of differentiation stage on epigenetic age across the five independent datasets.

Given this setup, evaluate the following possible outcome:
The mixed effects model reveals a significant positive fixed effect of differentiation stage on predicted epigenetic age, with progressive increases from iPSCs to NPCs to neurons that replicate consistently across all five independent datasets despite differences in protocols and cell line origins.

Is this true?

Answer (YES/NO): NO